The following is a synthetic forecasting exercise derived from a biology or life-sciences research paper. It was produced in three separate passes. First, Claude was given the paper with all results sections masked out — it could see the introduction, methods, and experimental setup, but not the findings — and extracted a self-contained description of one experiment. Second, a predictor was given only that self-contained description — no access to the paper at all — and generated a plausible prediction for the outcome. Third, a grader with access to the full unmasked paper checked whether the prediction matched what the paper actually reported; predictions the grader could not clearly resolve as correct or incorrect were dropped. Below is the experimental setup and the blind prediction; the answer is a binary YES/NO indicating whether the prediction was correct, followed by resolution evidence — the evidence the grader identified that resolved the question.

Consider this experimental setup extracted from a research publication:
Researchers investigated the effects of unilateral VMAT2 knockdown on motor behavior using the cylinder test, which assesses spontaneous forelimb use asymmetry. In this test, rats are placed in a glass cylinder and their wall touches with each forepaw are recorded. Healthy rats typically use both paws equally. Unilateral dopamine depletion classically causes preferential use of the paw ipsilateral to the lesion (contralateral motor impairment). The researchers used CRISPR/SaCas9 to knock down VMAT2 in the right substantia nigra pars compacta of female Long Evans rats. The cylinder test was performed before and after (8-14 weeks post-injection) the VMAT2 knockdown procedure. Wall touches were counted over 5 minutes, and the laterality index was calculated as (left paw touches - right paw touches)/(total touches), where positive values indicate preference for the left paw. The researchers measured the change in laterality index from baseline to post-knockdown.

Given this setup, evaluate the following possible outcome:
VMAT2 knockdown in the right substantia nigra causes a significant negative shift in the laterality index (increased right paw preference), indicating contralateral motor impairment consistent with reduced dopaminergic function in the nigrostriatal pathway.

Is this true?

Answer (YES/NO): YES